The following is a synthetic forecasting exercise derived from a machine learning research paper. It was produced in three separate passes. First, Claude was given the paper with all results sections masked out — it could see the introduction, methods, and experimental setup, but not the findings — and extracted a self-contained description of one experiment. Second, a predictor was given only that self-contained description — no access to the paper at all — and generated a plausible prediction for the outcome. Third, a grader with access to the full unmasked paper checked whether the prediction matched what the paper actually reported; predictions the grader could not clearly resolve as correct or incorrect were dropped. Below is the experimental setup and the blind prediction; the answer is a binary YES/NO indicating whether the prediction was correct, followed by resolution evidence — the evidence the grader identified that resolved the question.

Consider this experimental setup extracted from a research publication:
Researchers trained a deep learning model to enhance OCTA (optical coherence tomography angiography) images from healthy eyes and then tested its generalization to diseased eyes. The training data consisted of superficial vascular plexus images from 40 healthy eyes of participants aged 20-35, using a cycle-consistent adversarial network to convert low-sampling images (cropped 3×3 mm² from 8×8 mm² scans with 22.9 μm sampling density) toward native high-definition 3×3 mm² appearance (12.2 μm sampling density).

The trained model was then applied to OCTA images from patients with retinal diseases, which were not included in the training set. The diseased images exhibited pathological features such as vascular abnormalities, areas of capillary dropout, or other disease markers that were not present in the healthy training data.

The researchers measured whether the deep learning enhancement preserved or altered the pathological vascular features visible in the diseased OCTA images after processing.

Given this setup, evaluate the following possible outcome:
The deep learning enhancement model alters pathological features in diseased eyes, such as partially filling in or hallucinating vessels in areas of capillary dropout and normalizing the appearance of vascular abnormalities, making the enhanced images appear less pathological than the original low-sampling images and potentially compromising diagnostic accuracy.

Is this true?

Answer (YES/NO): NO